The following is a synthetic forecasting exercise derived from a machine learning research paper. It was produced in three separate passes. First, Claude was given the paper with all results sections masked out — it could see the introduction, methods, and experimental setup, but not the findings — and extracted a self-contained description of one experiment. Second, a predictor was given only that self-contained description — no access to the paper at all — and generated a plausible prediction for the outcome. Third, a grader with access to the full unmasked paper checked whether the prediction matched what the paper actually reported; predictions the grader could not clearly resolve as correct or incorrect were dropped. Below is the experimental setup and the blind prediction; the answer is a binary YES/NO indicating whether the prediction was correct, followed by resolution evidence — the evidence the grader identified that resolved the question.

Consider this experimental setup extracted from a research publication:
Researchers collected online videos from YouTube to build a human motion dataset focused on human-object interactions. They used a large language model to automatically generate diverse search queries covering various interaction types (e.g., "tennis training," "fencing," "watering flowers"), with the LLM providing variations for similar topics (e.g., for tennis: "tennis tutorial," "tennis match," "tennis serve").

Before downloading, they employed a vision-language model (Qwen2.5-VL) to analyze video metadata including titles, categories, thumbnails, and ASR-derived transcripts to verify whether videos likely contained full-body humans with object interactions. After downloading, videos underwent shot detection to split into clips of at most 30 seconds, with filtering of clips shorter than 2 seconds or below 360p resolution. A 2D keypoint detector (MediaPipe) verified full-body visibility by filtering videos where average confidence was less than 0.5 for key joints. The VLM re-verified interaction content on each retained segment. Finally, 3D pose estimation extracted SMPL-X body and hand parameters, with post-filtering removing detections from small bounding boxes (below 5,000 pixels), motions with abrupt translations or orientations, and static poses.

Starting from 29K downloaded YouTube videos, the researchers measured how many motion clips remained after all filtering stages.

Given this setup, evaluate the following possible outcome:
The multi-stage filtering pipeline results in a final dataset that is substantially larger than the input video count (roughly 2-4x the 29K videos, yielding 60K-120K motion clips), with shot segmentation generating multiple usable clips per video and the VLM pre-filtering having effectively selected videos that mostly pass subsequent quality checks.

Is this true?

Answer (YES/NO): NO